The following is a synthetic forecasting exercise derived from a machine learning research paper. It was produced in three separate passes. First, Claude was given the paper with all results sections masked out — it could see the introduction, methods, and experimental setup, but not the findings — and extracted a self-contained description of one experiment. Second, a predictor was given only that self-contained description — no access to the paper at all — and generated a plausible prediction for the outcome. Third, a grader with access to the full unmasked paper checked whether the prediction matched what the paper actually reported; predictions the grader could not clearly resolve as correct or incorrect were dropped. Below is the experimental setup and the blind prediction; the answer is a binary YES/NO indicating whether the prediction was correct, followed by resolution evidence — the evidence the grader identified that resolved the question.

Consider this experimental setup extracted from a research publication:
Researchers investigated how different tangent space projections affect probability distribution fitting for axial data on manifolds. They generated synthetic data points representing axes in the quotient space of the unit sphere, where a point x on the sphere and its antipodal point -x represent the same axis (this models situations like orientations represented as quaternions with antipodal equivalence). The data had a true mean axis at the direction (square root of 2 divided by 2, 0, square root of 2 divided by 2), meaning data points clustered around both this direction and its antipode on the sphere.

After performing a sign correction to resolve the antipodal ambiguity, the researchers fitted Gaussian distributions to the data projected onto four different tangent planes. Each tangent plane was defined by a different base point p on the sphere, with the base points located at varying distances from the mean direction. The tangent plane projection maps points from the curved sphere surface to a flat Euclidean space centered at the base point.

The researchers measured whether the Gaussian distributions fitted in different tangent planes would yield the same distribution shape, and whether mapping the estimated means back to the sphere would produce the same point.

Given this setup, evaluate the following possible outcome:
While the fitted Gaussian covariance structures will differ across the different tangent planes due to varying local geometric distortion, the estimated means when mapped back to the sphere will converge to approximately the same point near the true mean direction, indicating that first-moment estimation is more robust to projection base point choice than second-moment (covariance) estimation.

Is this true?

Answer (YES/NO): NO